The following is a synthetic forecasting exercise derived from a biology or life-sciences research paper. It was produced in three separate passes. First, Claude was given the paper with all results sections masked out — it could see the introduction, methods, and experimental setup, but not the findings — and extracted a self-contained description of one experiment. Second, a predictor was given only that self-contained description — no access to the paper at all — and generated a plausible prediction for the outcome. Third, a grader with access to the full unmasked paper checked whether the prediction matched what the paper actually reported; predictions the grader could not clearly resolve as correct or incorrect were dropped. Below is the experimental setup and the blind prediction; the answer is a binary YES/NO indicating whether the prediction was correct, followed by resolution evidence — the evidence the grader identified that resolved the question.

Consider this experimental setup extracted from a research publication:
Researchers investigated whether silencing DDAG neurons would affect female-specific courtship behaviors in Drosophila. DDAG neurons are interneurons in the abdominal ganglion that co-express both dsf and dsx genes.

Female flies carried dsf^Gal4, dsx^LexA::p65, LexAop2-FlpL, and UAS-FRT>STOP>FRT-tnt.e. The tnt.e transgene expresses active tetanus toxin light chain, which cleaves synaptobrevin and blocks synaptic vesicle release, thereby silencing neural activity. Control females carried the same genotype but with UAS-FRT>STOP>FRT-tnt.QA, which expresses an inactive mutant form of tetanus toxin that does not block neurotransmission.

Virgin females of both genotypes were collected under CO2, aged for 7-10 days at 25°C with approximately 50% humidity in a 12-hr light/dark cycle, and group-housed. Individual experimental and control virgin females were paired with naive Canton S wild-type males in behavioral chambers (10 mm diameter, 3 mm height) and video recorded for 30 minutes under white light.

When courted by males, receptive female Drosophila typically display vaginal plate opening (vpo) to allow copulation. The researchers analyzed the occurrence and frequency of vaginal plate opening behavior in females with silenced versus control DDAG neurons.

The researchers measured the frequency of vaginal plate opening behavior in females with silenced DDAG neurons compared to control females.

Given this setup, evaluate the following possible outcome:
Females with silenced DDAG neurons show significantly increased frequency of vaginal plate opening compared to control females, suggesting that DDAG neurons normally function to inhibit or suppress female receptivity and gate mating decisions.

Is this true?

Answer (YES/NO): NO